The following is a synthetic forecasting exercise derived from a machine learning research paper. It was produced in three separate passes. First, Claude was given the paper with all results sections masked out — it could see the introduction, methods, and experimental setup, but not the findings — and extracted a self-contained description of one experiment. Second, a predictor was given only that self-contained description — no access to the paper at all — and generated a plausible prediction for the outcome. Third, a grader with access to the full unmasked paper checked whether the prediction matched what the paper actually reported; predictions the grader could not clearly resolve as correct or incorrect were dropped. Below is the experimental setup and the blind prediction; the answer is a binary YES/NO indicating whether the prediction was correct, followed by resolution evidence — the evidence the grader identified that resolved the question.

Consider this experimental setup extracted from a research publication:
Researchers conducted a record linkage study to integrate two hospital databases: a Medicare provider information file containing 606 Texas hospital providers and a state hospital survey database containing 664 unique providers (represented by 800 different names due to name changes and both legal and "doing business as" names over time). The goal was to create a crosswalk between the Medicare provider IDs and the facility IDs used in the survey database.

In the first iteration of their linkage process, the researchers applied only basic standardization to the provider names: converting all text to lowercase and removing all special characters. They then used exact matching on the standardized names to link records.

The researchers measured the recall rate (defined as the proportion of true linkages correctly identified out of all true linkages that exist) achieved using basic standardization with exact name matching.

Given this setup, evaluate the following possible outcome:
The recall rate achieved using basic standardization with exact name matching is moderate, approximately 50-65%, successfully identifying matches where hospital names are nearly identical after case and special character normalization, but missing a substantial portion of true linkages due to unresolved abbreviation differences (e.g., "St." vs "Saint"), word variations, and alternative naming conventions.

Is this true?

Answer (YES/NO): YES